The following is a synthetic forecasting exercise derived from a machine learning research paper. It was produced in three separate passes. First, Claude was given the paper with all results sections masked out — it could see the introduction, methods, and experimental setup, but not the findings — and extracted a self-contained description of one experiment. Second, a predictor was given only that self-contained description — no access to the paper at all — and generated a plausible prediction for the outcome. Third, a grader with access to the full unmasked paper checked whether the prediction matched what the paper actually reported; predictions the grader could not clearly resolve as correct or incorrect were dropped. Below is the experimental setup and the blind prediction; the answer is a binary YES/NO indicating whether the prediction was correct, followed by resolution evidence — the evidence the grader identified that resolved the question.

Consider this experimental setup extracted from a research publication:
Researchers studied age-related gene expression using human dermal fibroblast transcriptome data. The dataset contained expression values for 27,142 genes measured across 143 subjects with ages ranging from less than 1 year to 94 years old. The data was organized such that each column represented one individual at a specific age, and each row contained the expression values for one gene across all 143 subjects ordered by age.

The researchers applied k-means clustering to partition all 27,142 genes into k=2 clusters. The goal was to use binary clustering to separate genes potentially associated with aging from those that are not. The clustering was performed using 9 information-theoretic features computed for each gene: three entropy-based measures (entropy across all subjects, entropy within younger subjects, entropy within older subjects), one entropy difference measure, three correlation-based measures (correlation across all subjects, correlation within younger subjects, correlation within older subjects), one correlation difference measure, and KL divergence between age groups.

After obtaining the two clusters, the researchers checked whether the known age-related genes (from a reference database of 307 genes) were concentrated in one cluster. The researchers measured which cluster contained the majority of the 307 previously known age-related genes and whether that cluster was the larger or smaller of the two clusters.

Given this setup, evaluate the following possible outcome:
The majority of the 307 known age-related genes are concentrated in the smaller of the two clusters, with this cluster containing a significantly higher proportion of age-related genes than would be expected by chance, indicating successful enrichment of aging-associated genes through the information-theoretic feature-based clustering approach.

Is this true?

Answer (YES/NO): YES